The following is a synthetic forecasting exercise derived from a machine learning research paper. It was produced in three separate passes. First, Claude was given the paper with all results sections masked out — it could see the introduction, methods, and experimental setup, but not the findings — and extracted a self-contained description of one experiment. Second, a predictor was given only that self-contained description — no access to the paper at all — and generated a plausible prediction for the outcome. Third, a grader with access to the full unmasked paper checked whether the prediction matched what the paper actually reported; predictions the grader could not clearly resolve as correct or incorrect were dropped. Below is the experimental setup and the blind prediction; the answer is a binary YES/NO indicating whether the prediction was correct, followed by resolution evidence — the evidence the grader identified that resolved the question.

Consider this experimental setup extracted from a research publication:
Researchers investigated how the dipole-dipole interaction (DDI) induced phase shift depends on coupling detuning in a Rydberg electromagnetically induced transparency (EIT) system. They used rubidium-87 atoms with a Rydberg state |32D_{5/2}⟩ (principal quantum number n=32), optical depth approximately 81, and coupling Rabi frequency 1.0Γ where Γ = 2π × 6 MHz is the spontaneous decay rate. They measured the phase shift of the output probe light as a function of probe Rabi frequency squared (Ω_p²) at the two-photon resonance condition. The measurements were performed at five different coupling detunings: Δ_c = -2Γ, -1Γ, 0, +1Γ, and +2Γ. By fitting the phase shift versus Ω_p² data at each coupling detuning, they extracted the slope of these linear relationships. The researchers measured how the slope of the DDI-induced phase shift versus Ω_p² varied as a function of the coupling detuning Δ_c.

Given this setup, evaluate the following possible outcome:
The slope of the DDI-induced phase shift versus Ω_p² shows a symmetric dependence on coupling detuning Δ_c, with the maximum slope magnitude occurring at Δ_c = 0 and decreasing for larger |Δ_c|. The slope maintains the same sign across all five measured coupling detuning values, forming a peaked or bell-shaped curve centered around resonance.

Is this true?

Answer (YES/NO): NO